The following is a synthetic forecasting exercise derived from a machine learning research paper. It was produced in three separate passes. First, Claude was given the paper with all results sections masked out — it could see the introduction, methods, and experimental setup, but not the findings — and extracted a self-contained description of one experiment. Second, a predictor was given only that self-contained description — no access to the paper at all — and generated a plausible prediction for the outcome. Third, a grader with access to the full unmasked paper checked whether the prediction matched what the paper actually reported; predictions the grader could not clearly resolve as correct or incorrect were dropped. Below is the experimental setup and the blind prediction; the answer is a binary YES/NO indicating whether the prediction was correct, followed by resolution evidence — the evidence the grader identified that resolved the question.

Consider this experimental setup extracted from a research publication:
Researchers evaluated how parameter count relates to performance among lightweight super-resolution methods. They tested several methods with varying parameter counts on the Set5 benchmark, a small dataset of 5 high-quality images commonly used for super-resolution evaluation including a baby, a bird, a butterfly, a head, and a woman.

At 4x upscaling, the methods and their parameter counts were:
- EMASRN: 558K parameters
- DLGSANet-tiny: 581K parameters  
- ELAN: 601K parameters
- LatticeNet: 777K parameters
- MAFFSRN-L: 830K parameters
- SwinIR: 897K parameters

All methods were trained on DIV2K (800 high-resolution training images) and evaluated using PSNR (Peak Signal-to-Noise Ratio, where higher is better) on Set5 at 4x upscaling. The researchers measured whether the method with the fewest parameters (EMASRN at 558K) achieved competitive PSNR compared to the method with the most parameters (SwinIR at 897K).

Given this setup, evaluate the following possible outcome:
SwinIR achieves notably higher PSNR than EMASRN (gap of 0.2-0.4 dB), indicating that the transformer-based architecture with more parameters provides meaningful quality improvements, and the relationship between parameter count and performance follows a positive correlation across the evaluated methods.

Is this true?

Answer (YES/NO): NO